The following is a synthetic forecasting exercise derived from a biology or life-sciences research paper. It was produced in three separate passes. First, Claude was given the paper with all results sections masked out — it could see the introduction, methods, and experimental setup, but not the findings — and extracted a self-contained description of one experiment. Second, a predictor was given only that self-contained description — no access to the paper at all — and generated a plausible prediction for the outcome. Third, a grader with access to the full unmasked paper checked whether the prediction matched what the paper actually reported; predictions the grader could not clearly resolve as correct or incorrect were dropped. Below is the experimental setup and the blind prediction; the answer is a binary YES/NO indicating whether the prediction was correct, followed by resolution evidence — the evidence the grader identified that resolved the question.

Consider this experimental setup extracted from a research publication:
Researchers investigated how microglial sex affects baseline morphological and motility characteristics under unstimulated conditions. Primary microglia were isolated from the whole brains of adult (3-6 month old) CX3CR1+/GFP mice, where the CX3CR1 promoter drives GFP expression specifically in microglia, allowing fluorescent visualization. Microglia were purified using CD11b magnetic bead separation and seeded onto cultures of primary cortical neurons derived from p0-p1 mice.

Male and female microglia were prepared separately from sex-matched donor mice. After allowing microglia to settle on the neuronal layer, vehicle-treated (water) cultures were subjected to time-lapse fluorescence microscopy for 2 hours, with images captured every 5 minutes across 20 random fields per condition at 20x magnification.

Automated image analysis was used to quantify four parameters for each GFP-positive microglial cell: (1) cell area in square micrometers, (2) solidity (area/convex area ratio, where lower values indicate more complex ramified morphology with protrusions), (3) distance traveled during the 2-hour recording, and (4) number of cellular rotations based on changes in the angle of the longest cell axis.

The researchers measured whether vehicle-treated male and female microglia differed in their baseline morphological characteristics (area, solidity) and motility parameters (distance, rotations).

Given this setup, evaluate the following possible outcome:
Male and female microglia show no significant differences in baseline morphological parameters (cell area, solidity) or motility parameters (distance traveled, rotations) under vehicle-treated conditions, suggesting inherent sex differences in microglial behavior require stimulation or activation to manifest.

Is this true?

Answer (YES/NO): NO